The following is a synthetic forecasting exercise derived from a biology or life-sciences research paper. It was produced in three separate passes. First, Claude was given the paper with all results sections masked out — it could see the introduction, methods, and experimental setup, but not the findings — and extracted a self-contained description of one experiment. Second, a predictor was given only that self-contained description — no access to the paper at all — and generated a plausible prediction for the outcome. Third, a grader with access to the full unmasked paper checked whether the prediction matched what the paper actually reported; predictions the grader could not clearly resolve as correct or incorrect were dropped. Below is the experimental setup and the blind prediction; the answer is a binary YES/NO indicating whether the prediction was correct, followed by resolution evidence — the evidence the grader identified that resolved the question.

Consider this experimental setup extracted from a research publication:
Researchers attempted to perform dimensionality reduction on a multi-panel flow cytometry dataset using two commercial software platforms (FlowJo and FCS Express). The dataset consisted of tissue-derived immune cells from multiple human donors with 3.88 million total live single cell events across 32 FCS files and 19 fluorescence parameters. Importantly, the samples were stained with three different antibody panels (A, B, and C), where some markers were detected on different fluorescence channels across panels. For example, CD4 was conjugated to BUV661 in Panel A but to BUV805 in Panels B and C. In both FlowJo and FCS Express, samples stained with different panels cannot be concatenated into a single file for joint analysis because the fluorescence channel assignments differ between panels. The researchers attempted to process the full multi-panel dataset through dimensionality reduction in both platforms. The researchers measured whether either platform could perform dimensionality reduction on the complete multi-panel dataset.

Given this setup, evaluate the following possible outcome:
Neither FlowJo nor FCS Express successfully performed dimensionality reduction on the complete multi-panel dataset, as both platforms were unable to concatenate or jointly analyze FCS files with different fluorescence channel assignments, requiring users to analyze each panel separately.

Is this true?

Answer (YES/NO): YES